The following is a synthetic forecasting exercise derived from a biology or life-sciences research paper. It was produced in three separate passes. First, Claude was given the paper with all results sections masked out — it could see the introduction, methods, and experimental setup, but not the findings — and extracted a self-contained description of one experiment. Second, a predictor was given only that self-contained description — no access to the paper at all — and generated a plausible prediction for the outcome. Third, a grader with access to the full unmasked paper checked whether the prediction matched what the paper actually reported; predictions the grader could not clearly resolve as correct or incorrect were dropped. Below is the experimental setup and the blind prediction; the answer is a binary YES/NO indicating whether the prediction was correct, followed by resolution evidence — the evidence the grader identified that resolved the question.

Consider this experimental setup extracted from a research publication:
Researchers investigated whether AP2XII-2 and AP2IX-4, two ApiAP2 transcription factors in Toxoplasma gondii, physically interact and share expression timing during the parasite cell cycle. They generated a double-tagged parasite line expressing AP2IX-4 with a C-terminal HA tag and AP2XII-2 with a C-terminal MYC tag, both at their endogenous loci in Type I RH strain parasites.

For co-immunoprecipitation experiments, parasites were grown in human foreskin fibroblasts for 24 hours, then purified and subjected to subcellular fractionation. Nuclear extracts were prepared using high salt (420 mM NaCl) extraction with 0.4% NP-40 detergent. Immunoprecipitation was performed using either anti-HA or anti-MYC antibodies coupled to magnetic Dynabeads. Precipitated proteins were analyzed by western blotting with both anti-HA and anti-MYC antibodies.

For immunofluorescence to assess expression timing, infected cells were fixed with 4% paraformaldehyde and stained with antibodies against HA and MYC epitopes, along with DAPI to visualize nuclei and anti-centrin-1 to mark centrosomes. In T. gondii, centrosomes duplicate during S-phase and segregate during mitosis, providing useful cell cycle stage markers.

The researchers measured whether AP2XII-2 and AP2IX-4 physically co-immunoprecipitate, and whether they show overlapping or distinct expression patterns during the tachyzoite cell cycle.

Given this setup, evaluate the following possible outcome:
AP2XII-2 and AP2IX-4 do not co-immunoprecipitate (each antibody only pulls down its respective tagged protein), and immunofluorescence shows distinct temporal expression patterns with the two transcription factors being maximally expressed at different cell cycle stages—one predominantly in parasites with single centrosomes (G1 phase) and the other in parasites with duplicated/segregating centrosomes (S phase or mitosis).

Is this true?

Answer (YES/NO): NO